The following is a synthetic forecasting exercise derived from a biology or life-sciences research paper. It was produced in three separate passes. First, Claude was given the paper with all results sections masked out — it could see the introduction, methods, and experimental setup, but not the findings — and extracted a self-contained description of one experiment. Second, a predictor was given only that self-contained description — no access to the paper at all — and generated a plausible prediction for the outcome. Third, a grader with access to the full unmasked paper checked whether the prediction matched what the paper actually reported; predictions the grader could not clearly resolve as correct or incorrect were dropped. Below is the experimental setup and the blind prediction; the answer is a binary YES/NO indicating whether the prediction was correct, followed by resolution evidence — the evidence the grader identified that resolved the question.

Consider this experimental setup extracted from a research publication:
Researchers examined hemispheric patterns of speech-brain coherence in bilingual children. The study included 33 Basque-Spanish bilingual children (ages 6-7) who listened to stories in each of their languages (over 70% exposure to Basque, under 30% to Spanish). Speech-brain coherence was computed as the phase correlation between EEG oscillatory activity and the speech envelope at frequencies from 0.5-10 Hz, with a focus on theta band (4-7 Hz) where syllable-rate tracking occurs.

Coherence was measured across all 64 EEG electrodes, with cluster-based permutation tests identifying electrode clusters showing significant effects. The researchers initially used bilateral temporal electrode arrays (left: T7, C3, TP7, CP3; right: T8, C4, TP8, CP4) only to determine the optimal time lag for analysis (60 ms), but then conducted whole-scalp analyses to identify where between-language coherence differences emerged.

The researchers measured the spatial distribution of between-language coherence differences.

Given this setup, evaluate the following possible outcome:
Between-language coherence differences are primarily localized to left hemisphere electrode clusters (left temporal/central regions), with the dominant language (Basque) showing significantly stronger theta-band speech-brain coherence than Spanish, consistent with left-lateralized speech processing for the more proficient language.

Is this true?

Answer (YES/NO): NO